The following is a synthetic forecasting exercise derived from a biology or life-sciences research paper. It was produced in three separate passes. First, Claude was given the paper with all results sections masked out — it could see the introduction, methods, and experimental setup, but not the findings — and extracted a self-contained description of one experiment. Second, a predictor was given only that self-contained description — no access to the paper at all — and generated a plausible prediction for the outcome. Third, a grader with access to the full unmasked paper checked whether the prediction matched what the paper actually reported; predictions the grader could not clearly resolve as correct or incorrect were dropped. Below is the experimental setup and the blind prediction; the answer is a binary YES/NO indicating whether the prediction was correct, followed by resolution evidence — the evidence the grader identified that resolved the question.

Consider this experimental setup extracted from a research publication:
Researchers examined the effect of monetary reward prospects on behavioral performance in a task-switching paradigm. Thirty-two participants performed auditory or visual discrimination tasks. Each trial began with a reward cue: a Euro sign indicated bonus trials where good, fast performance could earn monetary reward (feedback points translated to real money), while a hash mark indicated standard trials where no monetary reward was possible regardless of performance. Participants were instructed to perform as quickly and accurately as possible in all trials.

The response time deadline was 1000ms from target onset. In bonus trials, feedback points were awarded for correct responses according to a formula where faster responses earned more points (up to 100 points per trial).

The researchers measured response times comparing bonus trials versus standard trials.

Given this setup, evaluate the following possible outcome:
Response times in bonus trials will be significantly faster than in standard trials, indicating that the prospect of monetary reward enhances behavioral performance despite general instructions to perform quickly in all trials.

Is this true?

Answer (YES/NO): YES